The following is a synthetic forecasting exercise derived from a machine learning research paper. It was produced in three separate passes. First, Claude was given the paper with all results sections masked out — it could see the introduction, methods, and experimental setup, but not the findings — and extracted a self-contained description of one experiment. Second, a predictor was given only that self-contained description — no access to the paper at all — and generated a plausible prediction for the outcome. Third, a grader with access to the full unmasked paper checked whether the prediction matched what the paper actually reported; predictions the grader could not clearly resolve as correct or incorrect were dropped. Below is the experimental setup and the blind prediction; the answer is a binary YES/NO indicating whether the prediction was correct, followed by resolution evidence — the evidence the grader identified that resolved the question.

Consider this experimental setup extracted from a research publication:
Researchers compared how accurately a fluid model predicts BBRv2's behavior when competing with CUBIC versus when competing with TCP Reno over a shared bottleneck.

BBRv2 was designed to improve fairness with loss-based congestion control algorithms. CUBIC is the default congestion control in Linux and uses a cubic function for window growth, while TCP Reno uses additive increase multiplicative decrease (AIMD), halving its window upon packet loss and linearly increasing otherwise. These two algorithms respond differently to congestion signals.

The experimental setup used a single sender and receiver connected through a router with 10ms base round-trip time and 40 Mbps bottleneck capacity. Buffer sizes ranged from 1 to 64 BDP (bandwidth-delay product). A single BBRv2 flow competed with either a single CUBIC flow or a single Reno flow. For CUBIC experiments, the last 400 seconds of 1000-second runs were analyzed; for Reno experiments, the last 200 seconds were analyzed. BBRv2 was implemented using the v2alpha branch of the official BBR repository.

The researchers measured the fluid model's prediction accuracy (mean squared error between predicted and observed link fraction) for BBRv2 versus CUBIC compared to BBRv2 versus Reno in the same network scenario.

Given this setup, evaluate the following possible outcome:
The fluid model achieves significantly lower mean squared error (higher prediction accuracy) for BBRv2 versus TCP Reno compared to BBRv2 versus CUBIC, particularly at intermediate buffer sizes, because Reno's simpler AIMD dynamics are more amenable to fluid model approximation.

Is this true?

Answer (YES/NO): NO